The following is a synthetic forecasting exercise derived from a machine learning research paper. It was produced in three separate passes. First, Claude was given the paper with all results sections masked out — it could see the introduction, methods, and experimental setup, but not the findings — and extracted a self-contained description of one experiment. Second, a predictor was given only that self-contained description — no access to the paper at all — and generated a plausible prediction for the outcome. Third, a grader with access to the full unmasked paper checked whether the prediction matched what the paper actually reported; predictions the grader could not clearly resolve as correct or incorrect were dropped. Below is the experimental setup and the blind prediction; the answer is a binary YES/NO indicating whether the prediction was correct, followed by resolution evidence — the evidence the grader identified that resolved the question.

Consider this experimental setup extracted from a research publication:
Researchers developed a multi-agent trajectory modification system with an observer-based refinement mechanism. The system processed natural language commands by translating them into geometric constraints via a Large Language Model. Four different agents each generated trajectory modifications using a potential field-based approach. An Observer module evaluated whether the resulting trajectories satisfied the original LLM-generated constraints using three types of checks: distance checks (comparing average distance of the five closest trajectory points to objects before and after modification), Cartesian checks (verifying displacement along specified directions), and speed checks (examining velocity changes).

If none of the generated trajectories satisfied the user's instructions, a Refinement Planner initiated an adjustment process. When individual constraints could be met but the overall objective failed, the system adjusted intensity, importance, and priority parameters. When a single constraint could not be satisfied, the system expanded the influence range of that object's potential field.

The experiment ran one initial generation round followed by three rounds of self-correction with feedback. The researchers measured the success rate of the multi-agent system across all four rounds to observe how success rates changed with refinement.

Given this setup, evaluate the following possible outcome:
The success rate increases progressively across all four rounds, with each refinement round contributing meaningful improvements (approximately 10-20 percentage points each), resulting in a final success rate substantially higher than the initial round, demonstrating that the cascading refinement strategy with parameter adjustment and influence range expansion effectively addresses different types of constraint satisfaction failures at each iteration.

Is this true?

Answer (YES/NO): NO